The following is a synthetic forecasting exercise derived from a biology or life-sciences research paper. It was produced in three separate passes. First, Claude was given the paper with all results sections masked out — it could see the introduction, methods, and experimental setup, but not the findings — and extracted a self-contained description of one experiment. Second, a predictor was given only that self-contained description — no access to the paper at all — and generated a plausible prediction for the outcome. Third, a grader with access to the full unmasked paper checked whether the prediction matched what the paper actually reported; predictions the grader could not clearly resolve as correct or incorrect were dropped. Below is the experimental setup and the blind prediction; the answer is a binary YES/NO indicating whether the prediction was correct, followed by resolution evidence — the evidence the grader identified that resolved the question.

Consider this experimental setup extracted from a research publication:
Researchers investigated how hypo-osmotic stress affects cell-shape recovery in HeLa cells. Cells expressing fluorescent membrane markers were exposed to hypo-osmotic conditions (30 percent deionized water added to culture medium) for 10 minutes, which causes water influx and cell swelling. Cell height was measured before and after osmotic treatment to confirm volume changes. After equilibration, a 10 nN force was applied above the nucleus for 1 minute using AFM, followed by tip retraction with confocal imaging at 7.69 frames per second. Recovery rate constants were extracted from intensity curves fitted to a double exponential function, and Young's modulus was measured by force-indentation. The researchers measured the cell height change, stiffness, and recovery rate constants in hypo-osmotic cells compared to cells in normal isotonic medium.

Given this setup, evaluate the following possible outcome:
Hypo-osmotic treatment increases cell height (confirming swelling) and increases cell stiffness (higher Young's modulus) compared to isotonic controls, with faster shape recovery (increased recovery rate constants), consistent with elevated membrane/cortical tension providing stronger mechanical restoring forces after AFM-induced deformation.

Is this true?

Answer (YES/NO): NO